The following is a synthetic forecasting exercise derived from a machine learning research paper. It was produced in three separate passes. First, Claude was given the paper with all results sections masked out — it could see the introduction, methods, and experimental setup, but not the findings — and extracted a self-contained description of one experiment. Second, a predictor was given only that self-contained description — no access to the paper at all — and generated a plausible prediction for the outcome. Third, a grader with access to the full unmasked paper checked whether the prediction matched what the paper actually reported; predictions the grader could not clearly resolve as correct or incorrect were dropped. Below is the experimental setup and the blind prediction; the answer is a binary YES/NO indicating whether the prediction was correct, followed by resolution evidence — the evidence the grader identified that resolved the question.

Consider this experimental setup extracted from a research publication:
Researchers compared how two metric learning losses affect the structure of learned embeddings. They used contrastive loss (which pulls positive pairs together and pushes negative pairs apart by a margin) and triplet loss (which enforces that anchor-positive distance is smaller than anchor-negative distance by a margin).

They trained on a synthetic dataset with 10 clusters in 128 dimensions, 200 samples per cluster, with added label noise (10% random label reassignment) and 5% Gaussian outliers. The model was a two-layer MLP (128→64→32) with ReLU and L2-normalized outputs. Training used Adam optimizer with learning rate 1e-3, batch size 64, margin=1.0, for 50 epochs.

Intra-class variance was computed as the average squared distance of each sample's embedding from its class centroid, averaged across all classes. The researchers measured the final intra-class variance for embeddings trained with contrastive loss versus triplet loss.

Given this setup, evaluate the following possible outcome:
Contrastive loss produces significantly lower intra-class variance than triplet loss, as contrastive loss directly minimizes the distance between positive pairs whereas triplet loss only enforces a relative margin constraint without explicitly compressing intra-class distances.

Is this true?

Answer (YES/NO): YES